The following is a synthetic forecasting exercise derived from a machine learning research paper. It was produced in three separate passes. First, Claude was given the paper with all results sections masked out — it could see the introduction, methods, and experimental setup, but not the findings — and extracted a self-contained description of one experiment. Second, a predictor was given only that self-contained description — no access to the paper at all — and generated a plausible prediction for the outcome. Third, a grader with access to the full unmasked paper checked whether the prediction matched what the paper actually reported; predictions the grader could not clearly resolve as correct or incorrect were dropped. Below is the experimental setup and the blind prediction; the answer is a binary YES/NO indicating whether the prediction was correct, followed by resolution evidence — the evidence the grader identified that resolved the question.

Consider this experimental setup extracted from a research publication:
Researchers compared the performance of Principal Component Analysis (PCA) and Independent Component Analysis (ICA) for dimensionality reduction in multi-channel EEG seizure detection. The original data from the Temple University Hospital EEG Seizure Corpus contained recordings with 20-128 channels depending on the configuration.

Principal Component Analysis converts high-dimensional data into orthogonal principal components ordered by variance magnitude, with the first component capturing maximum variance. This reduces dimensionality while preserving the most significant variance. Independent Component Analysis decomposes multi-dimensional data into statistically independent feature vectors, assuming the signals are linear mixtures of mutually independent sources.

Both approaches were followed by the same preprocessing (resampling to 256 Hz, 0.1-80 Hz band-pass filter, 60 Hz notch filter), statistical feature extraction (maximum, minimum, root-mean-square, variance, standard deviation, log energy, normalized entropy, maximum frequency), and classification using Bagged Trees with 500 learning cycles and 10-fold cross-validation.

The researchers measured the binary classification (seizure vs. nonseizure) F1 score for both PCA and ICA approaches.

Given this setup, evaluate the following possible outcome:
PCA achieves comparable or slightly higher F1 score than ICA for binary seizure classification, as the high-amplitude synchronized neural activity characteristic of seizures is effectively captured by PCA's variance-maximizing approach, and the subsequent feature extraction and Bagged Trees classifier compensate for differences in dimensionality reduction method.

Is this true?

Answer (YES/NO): YES